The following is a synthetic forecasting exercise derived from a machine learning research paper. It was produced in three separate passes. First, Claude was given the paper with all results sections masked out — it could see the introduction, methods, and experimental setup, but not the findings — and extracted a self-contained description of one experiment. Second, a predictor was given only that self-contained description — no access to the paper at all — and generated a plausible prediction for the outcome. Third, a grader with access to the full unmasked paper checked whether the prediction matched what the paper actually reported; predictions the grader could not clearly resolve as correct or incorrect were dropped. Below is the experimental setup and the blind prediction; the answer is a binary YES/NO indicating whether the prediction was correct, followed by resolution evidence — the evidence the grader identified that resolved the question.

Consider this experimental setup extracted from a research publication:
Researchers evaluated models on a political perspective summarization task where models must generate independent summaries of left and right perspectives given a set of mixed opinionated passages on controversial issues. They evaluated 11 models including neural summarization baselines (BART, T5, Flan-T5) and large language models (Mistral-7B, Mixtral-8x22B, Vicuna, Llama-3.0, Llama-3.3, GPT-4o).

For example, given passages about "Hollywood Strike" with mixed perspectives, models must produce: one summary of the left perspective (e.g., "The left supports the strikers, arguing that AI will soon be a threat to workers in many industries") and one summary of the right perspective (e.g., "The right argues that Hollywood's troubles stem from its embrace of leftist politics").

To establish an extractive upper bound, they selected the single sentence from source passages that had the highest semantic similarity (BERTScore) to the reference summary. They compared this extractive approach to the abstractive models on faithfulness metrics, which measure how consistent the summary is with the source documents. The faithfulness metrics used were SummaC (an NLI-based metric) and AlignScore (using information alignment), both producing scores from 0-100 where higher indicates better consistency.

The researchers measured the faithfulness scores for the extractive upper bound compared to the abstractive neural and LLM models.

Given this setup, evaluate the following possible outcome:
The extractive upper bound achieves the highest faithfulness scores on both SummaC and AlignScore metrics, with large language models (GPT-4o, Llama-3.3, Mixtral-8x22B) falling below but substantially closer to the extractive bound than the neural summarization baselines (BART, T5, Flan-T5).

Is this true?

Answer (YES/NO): NO